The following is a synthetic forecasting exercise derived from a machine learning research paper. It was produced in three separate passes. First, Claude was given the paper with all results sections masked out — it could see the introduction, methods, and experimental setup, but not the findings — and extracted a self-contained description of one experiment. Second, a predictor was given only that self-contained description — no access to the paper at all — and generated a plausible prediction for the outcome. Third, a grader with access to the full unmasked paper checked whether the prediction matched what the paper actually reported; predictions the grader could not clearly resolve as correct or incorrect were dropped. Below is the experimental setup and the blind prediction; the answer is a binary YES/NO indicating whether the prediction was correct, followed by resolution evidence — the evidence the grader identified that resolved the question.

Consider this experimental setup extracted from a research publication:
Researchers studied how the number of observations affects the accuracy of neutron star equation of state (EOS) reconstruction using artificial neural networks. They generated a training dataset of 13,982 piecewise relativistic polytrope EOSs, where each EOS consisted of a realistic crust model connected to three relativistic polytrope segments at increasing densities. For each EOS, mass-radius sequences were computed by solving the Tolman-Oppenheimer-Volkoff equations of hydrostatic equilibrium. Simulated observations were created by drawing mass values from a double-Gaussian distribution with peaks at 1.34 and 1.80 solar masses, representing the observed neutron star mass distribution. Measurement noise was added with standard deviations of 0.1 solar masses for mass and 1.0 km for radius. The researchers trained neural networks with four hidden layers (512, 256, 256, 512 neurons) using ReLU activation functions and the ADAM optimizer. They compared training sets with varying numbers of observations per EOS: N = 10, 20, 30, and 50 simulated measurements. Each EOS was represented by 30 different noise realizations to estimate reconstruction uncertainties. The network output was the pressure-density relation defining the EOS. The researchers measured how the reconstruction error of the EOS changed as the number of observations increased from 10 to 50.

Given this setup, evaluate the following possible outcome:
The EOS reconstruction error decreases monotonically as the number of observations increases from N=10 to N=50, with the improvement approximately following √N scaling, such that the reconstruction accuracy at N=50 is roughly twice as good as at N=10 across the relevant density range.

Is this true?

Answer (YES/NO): NO